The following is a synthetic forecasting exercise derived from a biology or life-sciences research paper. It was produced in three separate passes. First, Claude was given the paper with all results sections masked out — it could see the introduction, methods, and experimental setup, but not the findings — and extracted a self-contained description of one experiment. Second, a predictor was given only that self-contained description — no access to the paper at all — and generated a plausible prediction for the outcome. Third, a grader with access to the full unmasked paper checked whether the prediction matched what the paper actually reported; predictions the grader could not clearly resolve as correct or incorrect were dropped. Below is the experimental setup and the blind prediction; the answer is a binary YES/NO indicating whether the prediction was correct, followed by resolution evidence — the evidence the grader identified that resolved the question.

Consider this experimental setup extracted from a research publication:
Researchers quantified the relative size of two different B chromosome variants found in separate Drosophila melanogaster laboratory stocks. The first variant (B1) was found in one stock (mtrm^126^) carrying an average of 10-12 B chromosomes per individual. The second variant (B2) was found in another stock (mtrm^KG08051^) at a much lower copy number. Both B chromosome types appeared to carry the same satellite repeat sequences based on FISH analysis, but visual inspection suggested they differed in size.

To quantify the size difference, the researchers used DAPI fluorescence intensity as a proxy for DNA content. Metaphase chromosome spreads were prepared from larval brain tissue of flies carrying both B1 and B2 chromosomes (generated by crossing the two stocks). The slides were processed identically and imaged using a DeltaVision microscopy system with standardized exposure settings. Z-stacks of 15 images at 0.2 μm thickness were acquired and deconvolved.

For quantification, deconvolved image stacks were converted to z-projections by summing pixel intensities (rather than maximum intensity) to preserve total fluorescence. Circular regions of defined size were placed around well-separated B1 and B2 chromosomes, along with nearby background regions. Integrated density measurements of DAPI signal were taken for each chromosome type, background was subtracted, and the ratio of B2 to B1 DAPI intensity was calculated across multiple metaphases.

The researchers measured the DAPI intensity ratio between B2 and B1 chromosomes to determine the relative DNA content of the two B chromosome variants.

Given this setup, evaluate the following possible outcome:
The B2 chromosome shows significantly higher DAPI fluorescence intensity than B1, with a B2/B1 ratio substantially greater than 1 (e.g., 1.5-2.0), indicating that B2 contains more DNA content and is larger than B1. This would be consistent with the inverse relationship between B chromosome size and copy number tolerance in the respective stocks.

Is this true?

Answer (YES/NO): NO